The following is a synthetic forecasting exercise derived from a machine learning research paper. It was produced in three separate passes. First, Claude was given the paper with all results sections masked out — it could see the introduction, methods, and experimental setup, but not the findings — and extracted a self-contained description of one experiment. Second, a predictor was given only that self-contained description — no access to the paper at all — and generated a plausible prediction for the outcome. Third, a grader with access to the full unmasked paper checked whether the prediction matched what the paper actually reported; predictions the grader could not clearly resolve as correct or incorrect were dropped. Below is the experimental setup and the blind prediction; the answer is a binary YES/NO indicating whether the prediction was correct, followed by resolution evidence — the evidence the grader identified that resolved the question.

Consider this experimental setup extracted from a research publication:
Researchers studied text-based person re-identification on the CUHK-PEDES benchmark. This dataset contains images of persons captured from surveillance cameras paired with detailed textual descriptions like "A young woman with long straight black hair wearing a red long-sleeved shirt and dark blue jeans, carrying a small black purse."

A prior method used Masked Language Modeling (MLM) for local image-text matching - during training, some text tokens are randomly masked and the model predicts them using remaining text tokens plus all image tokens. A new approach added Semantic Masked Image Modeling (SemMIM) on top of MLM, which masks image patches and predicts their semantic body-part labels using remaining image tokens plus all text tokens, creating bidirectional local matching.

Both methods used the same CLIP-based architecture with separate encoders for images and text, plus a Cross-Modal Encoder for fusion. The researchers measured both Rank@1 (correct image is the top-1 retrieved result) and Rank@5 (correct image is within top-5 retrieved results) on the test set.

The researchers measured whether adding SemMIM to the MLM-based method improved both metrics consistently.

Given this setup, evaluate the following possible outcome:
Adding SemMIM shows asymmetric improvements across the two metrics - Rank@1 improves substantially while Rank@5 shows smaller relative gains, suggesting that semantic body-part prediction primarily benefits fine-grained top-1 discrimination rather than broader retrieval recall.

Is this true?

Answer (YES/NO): YES